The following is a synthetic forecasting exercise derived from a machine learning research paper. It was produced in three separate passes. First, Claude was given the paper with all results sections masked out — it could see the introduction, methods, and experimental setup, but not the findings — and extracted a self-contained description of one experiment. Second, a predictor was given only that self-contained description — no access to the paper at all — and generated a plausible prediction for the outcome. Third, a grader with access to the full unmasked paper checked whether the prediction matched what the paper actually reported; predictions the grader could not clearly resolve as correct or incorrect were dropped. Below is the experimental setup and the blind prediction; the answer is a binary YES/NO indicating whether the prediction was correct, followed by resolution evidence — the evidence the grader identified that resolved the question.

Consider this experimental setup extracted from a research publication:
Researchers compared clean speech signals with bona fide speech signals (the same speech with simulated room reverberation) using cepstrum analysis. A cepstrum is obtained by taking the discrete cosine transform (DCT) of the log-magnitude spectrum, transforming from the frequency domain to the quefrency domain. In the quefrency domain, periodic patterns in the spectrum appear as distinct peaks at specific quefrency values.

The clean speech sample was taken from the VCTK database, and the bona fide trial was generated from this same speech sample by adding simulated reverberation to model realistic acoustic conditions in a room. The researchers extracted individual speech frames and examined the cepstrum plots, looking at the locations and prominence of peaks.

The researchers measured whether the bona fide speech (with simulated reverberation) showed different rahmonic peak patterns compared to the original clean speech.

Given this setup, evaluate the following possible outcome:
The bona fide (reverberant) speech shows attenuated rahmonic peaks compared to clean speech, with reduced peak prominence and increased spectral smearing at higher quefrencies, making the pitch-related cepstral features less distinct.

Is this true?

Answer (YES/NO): NO